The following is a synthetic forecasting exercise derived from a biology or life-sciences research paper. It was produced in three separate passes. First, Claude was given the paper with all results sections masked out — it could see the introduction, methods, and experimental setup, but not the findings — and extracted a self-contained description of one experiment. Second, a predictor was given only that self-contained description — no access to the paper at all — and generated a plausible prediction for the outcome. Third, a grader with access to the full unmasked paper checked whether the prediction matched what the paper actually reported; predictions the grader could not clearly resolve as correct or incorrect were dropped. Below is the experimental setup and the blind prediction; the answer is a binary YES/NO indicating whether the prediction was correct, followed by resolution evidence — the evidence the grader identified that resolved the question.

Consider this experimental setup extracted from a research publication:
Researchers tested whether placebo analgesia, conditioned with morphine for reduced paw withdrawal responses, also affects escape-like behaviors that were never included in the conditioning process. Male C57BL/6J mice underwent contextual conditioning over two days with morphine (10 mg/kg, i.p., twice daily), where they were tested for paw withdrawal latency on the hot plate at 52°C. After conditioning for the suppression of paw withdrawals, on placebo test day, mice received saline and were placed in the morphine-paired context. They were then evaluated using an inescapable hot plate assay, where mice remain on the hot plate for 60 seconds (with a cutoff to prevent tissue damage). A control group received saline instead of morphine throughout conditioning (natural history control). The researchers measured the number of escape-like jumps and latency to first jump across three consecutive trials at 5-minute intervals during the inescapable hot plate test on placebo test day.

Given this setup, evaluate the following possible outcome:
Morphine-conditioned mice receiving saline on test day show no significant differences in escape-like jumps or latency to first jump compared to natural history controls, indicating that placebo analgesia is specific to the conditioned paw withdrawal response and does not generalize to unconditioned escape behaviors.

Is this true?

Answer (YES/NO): NO